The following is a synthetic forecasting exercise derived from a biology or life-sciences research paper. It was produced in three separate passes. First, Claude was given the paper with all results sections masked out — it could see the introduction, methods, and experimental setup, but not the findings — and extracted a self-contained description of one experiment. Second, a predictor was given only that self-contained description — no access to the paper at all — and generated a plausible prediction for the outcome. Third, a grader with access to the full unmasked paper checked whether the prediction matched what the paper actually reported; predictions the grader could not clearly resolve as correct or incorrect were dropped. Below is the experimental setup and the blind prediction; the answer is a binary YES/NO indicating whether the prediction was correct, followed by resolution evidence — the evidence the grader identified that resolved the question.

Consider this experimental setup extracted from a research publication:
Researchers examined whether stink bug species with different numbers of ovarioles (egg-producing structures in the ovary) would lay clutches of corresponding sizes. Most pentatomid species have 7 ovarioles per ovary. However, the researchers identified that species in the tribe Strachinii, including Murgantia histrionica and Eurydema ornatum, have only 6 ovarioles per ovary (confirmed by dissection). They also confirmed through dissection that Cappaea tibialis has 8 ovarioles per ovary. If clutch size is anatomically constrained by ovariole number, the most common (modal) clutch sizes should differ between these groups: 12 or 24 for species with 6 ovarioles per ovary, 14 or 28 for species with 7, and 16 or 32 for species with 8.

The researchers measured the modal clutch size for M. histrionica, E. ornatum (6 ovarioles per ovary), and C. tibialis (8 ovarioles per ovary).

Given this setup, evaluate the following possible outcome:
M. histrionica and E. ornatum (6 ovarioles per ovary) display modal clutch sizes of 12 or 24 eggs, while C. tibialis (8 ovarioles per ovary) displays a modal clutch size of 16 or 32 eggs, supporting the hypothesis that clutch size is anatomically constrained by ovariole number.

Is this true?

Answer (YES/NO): YES